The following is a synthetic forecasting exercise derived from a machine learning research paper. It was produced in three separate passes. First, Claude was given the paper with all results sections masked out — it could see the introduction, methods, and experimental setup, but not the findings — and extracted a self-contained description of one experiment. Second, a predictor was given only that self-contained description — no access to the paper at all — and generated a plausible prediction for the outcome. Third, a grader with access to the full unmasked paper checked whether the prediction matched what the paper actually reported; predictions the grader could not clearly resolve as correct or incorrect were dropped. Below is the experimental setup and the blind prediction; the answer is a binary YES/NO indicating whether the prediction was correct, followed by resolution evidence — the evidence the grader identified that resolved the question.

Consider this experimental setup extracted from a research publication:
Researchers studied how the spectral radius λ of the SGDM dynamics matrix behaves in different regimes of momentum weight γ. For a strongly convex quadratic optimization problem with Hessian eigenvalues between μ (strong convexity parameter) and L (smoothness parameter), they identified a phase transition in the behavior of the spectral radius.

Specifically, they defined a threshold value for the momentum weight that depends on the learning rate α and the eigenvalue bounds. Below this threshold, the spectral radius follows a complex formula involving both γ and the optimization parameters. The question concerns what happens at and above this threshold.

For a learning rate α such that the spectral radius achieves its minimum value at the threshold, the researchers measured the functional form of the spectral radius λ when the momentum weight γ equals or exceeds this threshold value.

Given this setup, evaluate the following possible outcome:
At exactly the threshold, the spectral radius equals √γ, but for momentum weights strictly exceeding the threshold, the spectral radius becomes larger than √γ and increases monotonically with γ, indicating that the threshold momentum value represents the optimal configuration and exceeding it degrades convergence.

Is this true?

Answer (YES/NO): NO